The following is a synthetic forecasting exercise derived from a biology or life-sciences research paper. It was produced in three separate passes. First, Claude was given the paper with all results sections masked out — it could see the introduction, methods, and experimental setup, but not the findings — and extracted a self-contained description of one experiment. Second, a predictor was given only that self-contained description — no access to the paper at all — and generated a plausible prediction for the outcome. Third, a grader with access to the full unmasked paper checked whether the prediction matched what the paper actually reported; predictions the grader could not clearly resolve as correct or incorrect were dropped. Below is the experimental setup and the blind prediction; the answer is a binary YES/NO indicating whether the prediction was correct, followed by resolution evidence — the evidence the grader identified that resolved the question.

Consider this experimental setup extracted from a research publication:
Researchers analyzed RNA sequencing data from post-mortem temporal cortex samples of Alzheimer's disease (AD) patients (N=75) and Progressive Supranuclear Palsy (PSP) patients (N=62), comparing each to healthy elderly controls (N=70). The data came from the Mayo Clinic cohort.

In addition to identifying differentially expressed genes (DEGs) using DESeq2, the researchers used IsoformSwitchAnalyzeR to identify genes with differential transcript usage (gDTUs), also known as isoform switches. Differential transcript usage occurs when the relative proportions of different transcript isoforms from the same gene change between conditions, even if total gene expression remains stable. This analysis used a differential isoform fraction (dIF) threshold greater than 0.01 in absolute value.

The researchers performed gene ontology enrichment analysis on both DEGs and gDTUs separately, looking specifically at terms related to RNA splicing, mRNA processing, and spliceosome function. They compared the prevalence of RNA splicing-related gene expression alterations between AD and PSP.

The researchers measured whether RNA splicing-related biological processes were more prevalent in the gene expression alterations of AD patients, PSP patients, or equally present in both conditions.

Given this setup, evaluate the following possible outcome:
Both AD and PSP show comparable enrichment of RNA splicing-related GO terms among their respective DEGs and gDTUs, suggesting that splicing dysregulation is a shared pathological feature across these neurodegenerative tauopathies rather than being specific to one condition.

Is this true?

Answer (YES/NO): NO